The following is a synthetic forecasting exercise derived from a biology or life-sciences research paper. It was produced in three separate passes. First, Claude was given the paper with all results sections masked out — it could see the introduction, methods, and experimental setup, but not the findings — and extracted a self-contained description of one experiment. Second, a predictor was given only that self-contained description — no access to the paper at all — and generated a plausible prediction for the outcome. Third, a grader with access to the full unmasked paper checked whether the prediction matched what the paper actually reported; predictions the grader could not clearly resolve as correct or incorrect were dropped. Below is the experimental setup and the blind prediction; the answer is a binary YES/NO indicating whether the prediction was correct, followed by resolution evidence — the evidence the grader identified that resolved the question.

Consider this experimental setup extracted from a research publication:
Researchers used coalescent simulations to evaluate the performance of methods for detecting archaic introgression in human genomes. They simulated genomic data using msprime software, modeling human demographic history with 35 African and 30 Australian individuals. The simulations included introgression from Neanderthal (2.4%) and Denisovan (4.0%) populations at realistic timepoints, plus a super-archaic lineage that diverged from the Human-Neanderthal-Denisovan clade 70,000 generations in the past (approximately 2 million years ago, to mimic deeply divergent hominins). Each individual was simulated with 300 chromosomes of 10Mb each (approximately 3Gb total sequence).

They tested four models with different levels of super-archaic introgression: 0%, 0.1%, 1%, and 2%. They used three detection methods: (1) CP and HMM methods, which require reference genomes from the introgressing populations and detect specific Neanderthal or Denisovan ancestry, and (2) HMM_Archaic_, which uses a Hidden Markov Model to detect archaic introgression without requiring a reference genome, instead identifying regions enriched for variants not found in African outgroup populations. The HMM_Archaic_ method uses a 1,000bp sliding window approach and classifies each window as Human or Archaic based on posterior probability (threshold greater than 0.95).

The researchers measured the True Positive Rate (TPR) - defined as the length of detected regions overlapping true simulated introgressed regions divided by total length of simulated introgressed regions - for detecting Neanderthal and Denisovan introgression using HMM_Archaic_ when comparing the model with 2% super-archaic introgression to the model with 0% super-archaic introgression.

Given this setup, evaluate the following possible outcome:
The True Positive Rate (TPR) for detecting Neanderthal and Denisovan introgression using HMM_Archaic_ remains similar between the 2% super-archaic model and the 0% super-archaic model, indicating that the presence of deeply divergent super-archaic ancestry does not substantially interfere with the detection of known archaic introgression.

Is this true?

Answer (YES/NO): NO